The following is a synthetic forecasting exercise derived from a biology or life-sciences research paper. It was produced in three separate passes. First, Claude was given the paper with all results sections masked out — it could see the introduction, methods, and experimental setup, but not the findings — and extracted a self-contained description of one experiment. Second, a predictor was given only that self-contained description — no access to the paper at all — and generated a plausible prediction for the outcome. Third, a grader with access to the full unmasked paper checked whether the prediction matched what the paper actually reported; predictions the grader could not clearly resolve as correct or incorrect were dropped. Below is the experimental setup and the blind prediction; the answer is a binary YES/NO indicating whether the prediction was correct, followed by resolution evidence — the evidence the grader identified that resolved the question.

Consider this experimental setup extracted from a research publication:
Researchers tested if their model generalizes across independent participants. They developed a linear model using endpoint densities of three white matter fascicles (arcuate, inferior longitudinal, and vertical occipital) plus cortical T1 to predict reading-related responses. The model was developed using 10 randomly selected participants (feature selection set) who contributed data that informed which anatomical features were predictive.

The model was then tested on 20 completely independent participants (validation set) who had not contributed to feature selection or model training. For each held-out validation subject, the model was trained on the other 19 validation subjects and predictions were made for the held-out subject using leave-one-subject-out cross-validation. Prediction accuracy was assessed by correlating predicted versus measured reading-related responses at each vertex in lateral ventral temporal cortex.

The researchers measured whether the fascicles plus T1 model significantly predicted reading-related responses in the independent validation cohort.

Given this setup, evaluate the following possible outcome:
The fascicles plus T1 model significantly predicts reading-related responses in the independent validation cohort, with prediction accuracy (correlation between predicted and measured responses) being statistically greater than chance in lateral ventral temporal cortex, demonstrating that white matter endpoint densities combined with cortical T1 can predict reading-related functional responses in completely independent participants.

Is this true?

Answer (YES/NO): YES